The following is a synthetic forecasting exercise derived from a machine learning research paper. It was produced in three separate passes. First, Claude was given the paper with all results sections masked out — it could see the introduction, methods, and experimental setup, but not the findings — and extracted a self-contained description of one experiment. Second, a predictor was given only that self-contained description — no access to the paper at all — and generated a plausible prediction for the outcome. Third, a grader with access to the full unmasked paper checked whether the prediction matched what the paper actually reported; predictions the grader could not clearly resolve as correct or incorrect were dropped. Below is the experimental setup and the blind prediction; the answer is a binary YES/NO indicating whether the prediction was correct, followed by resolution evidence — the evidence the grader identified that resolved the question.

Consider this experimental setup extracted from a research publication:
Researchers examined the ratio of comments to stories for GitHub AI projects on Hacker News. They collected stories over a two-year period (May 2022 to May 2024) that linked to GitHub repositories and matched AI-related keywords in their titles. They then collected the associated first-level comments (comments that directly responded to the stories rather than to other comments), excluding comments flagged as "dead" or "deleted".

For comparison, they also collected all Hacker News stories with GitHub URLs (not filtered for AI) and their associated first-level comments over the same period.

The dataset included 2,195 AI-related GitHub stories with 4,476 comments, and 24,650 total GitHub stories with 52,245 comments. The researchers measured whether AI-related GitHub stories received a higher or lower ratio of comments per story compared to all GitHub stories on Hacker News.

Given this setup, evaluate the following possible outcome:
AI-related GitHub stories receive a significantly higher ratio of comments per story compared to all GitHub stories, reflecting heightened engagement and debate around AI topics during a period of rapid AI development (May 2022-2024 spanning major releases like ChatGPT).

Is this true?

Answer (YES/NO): NO